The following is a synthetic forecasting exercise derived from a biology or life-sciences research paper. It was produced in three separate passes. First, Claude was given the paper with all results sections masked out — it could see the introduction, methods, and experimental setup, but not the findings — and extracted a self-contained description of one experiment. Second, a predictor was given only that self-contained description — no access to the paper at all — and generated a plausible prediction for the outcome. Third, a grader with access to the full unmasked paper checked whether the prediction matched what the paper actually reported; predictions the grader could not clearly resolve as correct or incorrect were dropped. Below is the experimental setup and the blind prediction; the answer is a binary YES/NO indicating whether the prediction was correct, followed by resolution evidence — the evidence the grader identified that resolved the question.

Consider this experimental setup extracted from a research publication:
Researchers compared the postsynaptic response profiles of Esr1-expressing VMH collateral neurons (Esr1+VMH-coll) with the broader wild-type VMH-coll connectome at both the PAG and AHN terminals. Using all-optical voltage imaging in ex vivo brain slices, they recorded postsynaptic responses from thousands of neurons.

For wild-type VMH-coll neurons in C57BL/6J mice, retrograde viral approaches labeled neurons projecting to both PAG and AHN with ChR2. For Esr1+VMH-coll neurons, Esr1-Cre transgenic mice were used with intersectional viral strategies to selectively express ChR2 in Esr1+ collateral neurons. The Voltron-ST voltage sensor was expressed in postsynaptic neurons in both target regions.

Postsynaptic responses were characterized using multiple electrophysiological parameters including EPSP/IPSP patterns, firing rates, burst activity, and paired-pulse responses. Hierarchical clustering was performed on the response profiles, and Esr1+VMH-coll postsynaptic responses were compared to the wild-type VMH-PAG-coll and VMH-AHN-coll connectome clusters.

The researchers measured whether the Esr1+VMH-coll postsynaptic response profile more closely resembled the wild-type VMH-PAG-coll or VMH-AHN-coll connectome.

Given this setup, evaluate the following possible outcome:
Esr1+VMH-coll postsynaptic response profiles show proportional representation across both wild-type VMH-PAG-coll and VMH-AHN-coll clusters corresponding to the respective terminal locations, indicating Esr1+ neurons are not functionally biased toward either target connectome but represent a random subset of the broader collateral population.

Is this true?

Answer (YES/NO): NO